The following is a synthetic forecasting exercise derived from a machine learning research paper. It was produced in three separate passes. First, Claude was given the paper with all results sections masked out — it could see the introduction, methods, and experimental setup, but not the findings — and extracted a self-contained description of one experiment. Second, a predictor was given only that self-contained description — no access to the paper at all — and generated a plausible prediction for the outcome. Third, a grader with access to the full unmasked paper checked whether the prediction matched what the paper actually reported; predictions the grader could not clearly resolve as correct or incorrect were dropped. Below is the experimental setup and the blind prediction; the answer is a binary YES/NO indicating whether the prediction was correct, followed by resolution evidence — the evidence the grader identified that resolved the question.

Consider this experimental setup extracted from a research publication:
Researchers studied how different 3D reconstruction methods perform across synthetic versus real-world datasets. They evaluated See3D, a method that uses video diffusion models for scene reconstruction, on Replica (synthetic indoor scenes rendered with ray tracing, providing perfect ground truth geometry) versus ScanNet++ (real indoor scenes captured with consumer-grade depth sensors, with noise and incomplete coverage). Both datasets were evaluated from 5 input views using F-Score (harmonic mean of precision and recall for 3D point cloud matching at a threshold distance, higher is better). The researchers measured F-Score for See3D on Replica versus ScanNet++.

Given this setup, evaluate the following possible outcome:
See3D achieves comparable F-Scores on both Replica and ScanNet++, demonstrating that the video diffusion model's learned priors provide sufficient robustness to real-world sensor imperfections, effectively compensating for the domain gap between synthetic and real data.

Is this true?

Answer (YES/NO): NO